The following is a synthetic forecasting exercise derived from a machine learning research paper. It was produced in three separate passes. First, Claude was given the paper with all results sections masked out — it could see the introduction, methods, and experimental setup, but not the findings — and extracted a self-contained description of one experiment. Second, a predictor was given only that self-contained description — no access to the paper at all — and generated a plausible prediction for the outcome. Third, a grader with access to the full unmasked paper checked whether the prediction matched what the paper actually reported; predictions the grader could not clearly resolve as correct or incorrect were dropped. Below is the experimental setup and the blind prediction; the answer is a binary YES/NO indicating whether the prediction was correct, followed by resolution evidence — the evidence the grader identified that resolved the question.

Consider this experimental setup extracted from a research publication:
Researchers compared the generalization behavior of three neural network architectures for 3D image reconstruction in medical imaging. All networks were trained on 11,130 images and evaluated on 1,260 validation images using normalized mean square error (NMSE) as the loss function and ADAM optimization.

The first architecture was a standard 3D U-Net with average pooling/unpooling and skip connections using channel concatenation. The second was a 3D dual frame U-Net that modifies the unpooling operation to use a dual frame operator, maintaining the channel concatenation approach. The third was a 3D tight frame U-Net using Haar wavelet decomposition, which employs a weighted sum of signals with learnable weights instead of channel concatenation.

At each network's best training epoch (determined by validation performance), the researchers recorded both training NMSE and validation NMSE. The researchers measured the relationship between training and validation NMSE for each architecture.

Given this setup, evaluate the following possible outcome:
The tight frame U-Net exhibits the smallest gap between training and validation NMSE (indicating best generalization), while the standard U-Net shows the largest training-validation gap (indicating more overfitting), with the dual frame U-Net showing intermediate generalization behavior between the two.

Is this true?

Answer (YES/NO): NO